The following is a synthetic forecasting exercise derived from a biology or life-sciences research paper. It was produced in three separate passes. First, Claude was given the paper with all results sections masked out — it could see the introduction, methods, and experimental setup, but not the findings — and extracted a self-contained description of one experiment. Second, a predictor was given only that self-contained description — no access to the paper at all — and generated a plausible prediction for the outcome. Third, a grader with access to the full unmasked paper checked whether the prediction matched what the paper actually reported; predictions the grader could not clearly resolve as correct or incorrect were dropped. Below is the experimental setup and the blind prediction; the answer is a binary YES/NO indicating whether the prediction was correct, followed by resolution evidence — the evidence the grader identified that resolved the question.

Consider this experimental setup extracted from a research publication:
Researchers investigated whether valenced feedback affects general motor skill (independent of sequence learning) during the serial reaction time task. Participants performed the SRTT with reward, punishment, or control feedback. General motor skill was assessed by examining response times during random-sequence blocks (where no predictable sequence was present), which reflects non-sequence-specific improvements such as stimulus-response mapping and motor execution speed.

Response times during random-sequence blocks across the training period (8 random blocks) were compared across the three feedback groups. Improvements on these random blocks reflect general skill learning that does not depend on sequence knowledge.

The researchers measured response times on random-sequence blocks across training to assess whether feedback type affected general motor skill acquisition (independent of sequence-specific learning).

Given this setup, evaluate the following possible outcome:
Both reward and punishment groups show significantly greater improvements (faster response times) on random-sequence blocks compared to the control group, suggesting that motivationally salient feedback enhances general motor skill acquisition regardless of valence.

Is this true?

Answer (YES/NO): NO